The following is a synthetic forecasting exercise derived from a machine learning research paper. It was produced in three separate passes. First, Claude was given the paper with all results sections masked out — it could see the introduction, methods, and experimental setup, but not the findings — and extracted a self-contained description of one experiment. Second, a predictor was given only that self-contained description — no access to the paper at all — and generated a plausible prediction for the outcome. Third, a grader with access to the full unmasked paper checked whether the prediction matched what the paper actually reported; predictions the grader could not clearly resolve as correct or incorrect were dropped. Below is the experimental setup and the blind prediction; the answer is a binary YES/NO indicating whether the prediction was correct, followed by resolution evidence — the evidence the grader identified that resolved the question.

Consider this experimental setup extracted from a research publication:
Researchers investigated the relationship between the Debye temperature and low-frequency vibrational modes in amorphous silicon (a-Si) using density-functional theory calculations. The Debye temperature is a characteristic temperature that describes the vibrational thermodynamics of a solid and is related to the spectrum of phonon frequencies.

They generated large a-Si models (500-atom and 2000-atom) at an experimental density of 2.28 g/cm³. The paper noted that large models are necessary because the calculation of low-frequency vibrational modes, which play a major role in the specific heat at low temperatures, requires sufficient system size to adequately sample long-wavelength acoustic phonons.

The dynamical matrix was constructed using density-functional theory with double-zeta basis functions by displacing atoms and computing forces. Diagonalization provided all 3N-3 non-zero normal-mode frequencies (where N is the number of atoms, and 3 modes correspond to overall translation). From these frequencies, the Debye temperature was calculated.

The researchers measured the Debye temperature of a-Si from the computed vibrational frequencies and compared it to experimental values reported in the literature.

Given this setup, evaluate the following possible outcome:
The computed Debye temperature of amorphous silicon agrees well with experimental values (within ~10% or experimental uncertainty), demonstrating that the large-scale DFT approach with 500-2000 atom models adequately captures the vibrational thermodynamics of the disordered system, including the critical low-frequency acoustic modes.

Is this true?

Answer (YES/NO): YES